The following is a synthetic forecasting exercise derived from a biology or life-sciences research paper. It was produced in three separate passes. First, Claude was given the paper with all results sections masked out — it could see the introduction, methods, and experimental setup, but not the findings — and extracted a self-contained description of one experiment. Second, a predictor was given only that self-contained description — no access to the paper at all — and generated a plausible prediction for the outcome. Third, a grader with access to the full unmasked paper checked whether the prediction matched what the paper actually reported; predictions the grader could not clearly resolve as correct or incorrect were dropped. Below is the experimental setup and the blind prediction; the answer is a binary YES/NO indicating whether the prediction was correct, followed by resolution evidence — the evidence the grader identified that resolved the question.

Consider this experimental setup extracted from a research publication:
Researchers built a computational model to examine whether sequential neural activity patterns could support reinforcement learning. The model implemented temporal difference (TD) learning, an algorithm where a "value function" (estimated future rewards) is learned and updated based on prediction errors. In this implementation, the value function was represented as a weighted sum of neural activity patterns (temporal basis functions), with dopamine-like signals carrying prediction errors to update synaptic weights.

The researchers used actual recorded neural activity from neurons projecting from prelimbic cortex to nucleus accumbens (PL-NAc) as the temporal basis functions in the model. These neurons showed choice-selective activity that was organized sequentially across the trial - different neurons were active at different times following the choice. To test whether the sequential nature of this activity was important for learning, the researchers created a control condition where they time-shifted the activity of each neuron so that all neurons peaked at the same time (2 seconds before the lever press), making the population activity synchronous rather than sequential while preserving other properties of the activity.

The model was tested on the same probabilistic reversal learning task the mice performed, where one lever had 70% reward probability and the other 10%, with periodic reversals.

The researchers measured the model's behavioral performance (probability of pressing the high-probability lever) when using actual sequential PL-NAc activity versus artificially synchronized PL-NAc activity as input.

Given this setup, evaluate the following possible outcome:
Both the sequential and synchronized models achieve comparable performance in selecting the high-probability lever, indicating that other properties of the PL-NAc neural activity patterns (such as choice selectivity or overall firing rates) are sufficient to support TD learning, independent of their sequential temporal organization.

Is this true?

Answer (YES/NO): NO